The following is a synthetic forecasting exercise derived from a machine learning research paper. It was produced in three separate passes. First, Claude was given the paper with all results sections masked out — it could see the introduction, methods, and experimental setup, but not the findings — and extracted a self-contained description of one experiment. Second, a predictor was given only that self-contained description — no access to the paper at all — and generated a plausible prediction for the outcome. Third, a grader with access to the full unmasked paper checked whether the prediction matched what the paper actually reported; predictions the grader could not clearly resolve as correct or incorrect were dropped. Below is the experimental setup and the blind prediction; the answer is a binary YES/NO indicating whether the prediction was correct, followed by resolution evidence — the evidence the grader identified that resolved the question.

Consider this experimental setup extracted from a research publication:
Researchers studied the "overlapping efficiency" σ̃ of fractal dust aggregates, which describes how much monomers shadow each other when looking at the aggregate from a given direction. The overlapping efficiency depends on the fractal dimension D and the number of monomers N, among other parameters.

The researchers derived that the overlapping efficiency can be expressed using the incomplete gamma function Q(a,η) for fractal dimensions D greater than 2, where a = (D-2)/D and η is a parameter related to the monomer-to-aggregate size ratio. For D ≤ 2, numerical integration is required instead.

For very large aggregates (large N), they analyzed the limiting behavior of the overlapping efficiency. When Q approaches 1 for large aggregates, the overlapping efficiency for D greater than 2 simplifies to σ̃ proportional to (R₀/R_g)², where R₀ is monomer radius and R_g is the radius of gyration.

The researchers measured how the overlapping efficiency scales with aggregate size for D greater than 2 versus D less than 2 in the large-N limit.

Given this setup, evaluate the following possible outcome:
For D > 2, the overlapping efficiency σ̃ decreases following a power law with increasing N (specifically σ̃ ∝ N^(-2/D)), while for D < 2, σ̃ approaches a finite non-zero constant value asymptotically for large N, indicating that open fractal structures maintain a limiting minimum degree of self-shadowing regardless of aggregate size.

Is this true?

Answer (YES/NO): NO